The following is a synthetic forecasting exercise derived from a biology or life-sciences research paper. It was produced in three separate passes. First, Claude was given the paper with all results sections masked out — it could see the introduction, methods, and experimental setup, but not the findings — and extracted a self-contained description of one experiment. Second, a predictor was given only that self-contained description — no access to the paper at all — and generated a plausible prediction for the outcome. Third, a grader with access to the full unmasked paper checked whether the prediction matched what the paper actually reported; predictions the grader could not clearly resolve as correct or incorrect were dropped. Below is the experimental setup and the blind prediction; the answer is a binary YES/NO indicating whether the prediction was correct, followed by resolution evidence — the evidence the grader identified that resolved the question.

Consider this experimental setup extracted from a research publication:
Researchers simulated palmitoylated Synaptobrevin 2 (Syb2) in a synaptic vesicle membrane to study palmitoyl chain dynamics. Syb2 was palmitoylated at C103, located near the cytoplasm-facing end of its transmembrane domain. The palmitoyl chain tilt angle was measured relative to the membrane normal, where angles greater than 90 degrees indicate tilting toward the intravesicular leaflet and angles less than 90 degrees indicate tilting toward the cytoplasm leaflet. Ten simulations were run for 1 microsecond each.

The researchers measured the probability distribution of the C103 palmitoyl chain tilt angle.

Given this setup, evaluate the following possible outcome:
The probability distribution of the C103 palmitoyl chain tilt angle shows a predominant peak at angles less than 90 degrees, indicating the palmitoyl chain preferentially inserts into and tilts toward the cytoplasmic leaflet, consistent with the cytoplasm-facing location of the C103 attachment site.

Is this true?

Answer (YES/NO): NO